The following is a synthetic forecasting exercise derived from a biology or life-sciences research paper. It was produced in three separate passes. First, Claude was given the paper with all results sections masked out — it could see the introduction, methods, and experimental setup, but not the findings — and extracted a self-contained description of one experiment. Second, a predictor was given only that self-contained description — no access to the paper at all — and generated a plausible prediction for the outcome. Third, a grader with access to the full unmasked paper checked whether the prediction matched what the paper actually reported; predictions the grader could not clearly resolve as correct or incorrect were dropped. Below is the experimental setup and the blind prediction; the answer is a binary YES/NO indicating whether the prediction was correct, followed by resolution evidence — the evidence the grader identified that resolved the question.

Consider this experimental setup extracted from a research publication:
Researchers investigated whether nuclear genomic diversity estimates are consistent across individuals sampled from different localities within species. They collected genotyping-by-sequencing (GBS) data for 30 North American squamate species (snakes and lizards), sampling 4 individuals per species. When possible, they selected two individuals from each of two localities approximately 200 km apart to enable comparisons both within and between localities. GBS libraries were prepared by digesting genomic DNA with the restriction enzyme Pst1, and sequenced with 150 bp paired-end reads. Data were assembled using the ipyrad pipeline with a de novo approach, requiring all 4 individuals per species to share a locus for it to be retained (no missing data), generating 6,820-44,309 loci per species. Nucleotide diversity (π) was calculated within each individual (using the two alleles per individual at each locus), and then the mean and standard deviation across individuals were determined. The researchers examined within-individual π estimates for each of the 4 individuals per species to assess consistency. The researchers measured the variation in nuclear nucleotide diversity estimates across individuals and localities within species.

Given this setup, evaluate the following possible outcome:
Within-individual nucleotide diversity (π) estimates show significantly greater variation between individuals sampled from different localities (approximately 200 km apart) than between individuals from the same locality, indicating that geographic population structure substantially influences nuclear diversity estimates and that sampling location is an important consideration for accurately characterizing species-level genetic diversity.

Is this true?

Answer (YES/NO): NO